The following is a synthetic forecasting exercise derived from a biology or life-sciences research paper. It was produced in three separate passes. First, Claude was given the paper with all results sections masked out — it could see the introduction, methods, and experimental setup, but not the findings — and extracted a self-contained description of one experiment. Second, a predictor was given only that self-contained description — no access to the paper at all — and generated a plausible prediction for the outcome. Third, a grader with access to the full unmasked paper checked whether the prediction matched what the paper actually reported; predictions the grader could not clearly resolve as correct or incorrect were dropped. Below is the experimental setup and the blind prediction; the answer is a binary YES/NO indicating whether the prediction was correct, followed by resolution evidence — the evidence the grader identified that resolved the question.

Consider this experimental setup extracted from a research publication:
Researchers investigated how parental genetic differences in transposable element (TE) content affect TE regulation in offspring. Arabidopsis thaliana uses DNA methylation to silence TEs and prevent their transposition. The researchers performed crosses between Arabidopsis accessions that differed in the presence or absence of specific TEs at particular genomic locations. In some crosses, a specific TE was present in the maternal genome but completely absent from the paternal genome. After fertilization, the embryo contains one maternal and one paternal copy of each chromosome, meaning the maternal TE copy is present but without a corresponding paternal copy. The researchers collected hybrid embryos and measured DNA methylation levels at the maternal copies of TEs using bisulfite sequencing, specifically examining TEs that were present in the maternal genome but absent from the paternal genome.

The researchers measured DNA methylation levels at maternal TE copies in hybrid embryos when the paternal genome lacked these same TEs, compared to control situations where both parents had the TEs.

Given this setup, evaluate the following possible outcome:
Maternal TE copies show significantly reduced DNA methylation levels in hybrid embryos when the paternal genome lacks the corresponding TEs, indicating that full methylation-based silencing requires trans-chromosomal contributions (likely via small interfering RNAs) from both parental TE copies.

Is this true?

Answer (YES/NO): YES